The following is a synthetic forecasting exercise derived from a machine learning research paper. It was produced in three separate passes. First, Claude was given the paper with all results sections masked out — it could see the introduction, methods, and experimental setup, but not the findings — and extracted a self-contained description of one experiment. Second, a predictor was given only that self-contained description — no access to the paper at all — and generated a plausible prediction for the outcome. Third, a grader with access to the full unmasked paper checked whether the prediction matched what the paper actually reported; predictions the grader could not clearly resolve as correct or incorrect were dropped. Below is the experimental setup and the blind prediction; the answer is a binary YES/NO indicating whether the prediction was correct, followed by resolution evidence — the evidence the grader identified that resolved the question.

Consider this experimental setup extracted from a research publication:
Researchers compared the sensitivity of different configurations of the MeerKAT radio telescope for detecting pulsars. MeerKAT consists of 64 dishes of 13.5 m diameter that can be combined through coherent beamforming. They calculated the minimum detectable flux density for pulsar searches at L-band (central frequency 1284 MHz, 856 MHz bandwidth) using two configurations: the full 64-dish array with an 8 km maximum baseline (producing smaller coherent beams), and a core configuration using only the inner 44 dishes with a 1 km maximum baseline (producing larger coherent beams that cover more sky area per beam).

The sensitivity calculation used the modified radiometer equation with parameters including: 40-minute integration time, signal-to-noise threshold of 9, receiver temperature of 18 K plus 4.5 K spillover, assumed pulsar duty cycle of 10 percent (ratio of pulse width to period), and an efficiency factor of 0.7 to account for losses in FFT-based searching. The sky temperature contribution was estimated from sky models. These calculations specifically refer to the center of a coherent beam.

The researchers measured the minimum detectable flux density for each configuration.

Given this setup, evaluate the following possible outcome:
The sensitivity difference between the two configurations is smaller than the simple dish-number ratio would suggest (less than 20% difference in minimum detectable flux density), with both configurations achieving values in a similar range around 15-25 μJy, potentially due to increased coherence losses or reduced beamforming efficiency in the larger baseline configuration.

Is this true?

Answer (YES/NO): NO